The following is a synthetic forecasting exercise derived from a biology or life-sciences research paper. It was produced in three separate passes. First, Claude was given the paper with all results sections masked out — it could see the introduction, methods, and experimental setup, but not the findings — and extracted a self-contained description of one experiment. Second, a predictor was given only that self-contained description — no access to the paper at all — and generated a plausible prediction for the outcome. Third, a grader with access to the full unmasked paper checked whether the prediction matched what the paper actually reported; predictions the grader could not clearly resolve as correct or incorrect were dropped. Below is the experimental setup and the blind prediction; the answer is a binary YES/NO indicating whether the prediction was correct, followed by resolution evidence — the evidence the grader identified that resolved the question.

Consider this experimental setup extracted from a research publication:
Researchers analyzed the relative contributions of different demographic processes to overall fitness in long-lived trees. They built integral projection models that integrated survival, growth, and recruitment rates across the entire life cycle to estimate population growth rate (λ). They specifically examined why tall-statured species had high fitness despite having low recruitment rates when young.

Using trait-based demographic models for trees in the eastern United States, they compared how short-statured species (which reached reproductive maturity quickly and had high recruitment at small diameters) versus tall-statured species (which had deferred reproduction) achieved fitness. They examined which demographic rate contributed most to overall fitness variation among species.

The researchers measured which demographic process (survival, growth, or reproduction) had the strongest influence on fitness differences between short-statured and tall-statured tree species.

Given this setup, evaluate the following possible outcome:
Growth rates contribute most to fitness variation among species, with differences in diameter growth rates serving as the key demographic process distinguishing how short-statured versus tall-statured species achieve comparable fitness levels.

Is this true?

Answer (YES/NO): NO